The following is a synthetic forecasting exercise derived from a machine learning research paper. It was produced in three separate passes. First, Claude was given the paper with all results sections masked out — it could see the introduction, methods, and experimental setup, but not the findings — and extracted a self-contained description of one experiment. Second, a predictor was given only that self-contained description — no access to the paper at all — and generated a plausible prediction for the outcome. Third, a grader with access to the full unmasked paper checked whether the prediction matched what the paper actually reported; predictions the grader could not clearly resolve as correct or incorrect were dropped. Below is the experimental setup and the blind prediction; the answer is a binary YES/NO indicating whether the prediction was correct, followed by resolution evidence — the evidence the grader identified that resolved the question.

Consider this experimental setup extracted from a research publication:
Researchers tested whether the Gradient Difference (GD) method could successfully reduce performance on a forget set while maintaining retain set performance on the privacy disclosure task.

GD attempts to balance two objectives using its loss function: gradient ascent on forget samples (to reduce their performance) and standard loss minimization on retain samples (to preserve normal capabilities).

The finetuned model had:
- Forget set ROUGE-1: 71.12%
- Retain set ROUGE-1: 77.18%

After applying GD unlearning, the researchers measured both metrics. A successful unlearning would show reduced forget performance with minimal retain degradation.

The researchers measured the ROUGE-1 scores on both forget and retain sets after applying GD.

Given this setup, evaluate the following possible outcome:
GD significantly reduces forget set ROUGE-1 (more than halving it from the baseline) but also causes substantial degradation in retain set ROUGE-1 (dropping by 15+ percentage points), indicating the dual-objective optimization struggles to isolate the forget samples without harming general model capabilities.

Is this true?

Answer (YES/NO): NO